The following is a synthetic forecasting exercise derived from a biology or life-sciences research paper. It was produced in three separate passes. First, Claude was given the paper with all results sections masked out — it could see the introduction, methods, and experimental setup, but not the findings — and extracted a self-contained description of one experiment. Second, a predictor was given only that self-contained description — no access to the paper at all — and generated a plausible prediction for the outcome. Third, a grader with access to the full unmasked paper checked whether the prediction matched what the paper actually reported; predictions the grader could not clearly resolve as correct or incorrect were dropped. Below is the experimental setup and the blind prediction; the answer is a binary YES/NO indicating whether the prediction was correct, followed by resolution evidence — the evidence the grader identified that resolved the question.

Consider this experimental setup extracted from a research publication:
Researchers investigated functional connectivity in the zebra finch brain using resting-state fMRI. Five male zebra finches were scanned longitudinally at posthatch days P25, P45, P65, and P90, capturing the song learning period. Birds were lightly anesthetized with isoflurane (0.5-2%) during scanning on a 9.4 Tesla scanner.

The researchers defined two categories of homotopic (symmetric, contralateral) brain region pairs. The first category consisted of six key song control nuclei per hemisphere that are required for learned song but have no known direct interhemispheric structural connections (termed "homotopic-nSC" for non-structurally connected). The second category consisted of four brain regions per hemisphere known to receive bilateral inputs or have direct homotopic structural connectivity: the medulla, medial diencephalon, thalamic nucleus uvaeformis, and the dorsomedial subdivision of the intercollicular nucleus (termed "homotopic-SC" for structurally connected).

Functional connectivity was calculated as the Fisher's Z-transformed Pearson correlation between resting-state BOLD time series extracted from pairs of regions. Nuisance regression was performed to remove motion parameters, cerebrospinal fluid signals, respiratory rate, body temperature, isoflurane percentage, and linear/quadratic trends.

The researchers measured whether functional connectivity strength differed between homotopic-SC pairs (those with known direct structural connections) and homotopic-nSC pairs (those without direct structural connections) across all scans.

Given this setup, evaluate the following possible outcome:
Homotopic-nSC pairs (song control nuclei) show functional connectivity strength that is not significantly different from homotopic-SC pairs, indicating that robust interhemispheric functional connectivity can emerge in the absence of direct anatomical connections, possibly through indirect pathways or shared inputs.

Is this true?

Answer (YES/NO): NO